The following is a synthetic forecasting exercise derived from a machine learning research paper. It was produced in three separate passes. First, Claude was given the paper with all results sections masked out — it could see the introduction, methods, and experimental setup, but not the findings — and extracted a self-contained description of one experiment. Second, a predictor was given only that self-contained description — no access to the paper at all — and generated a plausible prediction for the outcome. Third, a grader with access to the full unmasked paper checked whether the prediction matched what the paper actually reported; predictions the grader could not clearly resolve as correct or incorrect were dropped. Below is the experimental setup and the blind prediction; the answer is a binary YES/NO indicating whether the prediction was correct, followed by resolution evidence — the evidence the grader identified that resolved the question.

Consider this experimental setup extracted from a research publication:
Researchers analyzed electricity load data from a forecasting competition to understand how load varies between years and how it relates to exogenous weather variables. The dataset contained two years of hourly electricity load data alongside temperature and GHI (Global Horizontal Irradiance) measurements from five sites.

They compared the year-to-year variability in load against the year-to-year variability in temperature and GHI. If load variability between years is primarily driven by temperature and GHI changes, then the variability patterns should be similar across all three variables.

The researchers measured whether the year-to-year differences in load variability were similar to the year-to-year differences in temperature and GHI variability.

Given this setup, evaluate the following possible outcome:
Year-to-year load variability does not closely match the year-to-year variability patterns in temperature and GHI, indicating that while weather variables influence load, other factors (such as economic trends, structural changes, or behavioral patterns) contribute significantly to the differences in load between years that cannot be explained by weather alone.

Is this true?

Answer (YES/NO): YES